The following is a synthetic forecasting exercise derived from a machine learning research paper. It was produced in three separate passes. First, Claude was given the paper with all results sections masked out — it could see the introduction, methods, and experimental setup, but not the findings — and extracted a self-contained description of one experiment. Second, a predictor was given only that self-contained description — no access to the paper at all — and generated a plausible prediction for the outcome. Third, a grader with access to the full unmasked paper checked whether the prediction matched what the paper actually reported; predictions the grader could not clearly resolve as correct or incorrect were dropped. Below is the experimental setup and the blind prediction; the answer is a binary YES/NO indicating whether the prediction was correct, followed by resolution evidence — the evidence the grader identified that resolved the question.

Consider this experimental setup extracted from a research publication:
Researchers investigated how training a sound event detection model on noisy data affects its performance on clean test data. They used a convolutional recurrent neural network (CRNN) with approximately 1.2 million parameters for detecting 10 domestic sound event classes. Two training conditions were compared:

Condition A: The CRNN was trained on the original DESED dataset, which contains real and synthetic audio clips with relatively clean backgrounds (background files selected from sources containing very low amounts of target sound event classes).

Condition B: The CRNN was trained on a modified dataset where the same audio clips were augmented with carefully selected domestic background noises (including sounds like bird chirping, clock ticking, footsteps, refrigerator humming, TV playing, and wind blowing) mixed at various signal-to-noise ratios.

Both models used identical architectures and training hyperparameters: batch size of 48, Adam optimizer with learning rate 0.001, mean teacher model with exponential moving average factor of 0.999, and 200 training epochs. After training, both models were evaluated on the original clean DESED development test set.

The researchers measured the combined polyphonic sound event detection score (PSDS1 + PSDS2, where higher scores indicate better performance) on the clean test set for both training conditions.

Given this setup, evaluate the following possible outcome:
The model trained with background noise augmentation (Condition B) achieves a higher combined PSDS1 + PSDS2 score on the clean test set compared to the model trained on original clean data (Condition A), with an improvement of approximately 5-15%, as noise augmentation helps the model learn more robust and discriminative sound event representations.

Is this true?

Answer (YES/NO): NO